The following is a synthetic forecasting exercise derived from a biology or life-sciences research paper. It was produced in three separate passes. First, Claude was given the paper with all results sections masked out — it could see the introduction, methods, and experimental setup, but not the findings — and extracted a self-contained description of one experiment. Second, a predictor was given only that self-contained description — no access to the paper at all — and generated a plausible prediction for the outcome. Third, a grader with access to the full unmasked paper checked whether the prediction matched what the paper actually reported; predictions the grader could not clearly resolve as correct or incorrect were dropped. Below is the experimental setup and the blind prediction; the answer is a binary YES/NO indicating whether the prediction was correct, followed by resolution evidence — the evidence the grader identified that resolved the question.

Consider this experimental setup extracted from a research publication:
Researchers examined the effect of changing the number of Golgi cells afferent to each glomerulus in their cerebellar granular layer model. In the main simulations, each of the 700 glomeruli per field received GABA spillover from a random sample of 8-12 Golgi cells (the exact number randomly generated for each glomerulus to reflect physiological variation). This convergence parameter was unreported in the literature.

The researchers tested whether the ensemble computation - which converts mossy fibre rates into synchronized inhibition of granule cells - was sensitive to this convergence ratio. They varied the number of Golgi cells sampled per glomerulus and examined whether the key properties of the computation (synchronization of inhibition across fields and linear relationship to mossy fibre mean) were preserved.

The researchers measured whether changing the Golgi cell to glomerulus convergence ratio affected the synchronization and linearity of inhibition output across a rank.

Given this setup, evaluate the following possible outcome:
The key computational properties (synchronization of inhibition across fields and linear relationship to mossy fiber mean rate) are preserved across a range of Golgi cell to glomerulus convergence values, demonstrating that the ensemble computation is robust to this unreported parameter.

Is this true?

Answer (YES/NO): YES